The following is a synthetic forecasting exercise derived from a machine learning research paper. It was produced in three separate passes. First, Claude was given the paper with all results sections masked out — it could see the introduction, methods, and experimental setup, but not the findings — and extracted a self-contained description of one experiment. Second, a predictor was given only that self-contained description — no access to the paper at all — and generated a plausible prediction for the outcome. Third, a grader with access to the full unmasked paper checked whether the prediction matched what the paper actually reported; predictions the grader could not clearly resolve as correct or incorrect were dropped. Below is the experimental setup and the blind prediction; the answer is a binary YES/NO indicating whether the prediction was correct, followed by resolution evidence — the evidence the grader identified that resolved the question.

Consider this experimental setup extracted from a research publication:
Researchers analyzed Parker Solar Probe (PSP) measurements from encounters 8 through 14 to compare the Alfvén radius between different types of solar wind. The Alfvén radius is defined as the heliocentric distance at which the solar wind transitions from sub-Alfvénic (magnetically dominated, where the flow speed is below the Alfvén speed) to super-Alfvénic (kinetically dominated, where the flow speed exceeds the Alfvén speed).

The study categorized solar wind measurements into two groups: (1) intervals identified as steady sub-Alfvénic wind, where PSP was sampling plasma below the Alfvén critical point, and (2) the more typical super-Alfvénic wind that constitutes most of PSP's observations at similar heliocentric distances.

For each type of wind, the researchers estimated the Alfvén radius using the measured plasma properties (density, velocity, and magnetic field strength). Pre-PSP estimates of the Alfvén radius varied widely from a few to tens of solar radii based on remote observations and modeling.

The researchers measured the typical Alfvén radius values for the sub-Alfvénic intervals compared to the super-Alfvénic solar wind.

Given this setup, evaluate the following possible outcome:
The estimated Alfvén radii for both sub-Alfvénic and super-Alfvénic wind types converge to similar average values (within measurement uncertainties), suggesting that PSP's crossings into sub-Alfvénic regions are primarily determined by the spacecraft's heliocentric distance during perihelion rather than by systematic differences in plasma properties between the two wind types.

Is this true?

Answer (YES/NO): NO